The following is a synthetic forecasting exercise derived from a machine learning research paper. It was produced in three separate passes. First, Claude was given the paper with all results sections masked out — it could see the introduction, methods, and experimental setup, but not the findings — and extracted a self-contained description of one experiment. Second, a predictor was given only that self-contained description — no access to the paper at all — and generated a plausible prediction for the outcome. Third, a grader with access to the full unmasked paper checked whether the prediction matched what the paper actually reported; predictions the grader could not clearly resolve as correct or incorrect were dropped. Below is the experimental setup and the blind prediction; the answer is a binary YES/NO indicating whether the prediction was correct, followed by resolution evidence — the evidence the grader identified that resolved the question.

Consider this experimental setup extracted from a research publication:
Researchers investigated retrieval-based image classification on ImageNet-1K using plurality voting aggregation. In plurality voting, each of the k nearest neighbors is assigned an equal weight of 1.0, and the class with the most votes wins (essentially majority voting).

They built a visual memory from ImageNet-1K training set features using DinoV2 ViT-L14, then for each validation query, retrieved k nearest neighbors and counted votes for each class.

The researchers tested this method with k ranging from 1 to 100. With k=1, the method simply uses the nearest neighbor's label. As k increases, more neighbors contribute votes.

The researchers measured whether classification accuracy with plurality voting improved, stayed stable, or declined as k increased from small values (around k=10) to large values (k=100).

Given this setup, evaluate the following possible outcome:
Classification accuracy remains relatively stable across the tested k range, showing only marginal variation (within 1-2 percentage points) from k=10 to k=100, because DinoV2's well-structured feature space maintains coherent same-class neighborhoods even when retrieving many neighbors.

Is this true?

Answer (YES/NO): NO